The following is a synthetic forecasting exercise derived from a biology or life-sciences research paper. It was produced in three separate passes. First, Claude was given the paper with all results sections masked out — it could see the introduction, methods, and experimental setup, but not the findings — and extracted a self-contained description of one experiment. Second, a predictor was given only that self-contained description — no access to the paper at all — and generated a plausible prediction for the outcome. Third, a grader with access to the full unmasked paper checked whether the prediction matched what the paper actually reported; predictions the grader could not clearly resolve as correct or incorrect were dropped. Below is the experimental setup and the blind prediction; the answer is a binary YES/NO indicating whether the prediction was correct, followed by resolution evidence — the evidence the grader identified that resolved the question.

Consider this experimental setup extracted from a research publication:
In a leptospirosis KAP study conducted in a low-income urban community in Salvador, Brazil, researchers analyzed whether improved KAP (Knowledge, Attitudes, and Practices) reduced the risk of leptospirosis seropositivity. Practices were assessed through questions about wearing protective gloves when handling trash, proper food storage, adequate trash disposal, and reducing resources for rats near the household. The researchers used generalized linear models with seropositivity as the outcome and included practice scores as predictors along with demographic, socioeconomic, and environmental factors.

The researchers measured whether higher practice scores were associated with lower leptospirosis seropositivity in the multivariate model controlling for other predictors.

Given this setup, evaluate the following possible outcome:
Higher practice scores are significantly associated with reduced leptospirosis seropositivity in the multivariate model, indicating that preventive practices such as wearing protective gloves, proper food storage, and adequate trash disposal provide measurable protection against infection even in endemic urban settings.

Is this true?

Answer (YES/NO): YES